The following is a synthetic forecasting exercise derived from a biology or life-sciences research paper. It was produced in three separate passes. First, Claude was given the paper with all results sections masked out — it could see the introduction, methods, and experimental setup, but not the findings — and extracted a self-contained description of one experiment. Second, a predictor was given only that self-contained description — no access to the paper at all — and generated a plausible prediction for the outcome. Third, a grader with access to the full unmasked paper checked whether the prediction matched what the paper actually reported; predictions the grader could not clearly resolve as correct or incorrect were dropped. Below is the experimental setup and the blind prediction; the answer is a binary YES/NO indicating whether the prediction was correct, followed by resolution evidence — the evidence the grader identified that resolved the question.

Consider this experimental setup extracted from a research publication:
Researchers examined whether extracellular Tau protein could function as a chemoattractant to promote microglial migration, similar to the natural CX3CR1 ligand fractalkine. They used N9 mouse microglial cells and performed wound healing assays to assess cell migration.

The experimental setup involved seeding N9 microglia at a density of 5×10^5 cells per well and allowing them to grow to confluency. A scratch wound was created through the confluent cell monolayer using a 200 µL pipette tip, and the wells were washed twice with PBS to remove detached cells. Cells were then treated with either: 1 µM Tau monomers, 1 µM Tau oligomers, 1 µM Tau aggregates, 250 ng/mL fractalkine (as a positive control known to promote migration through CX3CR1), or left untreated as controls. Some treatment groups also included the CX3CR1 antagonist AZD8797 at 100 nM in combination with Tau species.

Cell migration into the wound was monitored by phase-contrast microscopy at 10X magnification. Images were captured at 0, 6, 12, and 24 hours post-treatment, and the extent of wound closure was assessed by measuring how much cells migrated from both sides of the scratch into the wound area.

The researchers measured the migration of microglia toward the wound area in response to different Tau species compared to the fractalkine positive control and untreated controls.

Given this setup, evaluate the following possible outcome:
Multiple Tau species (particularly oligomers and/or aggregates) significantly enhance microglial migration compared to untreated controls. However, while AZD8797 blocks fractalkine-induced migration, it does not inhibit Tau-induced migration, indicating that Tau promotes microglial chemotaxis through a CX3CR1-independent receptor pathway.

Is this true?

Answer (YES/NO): NO